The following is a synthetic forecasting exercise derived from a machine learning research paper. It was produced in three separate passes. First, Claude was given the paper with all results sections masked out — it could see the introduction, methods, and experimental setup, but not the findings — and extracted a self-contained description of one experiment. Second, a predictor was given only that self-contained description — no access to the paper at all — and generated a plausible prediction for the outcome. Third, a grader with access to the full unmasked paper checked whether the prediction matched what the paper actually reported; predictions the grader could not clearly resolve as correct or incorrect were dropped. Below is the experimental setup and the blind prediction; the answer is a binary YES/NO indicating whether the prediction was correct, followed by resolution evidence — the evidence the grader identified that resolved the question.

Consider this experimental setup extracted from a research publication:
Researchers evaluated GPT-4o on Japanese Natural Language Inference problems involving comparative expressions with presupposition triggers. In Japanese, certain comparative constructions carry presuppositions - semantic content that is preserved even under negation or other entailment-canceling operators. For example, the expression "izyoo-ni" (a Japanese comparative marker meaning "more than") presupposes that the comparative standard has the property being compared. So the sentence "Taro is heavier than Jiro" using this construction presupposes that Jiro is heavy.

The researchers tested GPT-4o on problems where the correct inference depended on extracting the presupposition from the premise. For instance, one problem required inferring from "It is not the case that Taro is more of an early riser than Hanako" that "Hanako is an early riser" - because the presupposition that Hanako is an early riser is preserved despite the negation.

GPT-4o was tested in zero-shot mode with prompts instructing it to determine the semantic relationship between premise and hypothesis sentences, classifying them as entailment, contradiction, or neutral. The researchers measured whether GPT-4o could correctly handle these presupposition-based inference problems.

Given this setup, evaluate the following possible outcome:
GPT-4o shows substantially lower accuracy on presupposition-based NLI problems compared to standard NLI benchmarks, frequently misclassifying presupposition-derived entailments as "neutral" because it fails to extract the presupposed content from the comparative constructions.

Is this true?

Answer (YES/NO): NO